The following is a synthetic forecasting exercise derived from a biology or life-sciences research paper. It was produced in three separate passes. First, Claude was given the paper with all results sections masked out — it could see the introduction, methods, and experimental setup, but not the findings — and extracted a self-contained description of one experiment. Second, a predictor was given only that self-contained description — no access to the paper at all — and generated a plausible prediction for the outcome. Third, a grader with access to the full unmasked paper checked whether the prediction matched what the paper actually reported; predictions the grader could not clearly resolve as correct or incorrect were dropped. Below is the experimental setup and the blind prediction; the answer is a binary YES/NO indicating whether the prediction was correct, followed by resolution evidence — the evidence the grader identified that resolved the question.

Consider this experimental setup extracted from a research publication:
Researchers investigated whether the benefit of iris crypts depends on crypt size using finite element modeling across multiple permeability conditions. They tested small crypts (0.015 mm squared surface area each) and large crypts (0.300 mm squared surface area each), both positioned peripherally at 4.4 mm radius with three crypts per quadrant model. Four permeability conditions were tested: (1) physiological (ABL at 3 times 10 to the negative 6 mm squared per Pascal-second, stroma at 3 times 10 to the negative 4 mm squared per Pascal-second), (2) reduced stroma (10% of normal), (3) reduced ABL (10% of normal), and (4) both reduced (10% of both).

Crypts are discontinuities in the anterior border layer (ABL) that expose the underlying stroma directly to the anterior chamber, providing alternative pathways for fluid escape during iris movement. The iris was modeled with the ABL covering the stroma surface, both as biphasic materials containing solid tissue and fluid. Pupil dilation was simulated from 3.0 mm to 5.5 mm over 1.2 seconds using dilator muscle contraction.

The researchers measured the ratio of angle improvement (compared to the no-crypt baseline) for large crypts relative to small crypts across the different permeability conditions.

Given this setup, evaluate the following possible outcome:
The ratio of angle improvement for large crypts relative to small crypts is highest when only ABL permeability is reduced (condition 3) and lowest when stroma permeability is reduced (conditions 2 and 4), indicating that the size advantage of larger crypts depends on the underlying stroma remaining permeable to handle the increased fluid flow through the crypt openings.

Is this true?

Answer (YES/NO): NO